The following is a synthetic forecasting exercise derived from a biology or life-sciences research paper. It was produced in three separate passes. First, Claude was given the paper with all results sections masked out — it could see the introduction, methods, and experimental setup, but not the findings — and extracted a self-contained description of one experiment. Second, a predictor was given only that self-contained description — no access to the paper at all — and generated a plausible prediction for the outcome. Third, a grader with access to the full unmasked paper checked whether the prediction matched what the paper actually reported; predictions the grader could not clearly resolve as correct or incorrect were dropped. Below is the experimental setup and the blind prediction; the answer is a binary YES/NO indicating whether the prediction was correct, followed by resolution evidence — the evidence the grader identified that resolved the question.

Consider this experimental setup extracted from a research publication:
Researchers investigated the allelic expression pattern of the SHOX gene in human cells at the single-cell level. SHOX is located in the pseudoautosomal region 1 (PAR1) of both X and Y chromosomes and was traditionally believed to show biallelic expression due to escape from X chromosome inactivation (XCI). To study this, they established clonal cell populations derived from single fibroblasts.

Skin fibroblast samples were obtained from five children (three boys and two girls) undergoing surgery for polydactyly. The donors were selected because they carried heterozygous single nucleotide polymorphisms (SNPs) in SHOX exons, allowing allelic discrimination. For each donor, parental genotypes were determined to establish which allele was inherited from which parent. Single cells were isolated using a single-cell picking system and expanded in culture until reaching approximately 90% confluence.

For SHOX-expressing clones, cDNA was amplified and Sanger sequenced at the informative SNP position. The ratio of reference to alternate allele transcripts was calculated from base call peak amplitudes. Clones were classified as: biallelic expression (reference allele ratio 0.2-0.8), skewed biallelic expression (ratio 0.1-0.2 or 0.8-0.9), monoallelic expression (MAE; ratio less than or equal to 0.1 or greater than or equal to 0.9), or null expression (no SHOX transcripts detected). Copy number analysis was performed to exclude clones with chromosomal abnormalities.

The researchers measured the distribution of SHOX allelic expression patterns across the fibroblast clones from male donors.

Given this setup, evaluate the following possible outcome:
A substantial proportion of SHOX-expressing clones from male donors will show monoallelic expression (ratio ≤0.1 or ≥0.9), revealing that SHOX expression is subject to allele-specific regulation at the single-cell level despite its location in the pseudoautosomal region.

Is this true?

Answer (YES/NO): YES